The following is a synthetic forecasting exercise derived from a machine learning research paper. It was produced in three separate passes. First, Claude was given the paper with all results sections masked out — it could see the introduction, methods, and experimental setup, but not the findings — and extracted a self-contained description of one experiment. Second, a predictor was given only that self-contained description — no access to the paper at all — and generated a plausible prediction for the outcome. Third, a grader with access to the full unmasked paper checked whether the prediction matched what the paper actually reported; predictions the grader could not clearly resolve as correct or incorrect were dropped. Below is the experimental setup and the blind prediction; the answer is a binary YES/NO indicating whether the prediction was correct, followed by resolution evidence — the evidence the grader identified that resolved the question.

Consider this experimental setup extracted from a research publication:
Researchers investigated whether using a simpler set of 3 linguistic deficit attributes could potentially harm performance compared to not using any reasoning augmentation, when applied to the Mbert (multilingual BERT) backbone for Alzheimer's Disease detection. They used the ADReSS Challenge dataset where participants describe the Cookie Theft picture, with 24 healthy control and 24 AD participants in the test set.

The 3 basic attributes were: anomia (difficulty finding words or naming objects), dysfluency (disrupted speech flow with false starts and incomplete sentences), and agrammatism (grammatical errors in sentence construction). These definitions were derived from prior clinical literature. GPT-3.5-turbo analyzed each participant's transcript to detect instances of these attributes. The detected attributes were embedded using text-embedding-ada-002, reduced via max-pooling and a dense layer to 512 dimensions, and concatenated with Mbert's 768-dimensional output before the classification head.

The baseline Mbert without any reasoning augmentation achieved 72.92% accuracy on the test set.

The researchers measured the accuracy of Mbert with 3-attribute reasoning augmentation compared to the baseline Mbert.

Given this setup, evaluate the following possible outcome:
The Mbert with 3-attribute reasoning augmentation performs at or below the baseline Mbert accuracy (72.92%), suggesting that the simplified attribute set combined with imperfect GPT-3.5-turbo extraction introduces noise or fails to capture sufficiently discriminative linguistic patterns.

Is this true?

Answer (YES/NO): YES